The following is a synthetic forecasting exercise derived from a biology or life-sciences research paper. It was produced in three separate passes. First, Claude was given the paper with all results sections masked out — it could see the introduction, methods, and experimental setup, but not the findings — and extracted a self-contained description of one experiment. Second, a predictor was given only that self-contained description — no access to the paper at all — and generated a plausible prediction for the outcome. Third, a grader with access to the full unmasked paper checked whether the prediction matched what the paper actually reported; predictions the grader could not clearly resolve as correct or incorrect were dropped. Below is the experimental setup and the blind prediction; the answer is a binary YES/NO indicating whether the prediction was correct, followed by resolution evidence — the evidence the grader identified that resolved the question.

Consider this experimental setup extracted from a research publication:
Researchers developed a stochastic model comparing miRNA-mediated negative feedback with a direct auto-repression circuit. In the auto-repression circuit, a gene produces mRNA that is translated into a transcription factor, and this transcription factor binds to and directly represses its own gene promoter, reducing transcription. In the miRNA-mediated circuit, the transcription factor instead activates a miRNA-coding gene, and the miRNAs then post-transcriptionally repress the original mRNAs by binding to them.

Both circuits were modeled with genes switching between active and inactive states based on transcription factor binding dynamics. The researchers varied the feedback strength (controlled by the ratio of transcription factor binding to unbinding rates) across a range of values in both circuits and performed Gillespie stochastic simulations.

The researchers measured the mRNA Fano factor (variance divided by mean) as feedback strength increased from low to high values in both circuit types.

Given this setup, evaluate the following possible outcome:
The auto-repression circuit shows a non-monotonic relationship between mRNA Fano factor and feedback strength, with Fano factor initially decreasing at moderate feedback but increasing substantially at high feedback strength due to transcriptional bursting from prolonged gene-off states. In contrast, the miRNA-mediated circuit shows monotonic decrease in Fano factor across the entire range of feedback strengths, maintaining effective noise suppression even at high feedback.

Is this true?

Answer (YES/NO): NO